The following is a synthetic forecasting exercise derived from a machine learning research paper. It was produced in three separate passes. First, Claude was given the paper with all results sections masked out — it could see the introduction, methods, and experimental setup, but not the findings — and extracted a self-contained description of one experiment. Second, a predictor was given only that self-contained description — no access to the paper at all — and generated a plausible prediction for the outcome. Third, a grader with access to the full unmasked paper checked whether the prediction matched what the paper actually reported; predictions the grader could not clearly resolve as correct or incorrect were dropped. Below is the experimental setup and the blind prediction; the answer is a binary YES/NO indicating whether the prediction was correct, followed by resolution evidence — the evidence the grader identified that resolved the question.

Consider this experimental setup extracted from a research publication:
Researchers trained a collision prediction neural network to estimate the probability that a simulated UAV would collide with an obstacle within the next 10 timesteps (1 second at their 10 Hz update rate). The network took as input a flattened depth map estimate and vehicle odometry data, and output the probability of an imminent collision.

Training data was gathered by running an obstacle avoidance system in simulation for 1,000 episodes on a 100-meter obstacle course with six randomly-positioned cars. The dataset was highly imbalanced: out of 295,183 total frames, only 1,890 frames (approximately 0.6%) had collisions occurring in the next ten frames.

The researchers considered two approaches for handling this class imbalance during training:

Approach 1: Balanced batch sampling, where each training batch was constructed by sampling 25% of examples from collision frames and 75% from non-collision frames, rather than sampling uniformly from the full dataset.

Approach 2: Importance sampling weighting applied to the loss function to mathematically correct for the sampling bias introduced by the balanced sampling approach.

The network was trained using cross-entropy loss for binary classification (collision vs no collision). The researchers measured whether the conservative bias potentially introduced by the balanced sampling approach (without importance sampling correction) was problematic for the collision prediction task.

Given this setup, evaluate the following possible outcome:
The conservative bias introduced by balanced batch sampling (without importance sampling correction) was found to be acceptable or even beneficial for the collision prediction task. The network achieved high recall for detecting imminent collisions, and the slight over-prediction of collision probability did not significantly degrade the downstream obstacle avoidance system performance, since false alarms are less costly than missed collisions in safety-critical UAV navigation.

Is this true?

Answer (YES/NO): YES